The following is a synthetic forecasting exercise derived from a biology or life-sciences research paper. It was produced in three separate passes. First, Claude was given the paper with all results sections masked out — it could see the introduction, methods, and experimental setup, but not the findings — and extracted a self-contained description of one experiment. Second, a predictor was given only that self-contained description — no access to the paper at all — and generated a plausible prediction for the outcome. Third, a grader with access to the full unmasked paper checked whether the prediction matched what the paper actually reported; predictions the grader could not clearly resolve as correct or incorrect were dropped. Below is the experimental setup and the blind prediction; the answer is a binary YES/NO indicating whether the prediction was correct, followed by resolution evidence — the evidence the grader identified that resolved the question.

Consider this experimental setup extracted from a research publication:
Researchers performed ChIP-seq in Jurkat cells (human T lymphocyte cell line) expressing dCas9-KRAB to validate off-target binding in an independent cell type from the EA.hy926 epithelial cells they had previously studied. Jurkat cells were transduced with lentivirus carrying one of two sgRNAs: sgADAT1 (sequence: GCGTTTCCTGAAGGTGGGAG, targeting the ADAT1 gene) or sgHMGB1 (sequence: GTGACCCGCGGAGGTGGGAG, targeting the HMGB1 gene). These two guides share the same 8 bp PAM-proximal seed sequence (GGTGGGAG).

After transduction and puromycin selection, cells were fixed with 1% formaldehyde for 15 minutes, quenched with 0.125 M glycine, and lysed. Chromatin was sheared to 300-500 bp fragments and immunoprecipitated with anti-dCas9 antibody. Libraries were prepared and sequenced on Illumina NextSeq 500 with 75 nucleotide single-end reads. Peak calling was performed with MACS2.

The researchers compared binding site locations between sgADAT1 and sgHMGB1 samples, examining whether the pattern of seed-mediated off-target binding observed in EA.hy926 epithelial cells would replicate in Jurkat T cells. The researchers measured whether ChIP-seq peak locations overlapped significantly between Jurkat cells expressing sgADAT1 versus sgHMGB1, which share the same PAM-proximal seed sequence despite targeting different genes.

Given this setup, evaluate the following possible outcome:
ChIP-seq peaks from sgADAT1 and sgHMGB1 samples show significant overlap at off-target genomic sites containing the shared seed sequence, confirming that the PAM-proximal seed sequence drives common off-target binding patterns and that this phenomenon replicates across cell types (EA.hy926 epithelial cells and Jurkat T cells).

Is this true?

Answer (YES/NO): NO